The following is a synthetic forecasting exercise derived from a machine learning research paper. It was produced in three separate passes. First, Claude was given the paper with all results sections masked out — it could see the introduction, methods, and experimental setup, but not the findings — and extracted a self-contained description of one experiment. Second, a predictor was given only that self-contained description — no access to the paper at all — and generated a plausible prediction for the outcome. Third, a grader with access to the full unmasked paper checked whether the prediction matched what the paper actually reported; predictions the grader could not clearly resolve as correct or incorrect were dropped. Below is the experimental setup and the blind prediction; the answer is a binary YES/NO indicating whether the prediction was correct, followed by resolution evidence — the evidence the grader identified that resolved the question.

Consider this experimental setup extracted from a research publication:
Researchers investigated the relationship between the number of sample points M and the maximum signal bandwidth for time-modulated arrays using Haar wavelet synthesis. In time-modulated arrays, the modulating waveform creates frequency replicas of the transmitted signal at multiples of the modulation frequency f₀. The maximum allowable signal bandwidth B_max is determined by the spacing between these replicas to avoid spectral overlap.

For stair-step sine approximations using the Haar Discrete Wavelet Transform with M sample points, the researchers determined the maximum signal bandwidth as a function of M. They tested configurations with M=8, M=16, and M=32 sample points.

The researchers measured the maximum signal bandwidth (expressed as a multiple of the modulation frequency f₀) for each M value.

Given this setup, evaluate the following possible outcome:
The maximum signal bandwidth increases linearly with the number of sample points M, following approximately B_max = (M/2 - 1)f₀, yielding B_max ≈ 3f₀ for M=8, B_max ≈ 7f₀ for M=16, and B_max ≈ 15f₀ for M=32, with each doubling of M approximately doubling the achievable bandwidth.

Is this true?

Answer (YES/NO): NO